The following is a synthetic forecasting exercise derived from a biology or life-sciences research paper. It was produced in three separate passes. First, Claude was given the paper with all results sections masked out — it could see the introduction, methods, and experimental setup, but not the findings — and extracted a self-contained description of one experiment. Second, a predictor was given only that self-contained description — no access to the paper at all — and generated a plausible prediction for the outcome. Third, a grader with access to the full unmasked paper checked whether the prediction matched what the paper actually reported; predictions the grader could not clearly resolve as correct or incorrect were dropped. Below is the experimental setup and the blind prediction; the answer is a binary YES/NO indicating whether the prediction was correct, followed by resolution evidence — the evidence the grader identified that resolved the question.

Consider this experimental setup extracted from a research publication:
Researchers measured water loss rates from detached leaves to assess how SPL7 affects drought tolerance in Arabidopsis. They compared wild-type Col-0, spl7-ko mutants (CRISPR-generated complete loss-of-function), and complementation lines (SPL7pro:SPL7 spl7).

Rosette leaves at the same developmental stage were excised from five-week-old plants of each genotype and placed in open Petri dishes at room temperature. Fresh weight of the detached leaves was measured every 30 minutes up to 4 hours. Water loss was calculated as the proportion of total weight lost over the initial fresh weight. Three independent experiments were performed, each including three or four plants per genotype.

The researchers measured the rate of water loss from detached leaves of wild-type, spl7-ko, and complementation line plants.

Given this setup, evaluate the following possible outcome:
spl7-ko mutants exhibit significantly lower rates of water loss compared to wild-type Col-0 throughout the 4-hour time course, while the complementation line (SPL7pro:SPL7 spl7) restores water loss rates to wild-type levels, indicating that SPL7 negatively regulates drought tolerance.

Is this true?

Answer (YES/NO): YES